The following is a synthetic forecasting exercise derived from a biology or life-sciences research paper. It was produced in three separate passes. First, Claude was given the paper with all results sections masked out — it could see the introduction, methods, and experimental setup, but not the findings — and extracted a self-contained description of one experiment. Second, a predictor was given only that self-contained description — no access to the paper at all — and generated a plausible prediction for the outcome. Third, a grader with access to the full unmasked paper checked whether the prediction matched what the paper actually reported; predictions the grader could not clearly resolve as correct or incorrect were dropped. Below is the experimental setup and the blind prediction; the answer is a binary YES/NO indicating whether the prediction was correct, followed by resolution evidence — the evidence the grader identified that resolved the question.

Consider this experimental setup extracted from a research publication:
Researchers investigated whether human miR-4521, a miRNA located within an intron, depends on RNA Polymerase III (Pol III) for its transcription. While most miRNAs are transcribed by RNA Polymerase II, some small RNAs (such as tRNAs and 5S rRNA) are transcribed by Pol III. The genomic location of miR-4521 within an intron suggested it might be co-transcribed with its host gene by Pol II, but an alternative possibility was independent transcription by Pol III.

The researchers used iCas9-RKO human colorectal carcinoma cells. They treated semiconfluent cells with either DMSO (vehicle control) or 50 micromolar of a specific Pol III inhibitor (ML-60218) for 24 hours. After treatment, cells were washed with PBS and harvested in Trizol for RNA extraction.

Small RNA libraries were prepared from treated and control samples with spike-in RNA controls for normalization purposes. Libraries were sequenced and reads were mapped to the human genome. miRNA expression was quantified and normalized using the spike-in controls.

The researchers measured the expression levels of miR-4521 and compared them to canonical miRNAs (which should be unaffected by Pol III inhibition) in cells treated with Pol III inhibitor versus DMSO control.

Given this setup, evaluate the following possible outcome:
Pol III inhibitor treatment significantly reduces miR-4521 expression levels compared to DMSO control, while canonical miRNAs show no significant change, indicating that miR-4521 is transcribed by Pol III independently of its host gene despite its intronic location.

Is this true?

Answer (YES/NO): YES